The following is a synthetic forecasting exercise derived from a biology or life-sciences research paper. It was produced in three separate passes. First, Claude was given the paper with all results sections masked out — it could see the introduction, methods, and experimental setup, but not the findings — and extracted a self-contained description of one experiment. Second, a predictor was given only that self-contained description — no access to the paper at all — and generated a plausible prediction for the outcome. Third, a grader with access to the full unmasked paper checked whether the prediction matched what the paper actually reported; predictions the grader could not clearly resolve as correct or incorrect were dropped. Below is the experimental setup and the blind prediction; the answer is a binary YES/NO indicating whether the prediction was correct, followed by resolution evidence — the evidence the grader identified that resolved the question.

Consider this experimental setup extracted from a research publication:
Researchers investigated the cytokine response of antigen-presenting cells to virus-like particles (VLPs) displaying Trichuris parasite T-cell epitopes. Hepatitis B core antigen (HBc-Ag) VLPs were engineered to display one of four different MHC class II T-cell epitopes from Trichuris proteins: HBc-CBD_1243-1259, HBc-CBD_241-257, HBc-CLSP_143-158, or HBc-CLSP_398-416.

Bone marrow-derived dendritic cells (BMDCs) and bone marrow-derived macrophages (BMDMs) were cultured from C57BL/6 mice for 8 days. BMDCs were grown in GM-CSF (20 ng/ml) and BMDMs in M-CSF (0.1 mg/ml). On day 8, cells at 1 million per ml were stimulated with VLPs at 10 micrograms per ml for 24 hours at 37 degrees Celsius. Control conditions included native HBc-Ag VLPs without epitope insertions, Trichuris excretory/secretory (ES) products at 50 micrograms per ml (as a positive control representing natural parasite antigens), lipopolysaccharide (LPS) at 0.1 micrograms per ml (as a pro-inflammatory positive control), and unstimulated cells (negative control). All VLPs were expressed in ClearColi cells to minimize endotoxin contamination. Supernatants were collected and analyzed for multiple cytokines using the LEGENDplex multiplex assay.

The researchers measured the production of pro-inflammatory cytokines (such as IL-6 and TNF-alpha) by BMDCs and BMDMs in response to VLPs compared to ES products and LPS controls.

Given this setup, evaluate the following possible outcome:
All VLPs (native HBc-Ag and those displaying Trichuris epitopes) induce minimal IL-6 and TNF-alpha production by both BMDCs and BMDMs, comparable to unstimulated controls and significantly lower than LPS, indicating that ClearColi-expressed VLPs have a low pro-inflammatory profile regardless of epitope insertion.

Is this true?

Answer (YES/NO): NO